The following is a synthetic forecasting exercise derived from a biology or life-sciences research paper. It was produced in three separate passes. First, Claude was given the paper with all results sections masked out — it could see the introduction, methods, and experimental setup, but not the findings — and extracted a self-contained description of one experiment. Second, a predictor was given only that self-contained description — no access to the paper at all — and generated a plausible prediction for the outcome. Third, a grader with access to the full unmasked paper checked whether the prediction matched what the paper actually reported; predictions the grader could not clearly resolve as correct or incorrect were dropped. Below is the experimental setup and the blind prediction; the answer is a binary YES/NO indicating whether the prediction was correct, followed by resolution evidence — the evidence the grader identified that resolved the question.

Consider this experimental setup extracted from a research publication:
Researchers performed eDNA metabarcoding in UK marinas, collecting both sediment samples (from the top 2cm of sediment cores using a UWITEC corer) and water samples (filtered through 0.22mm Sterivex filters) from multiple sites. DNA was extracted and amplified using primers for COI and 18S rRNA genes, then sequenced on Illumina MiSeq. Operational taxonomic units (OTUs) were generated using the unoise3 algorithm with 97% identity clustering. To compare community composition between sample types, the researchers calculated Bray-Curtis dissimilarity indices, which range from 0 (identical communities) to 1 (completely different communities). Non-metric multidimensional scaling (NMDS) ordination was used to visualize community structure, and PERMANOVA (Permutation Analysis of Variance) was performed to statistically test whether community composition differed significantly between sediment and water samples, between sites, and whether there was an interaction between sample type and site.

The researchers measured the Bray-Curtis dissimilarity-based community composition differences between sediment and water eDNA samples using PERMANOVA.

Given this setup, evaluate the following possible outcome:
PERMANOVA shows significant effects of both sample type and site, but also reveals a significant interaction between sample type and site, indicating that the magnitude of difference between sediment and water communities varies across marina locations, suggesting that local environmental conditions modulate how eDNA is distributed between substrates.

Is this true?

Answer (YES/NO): NO